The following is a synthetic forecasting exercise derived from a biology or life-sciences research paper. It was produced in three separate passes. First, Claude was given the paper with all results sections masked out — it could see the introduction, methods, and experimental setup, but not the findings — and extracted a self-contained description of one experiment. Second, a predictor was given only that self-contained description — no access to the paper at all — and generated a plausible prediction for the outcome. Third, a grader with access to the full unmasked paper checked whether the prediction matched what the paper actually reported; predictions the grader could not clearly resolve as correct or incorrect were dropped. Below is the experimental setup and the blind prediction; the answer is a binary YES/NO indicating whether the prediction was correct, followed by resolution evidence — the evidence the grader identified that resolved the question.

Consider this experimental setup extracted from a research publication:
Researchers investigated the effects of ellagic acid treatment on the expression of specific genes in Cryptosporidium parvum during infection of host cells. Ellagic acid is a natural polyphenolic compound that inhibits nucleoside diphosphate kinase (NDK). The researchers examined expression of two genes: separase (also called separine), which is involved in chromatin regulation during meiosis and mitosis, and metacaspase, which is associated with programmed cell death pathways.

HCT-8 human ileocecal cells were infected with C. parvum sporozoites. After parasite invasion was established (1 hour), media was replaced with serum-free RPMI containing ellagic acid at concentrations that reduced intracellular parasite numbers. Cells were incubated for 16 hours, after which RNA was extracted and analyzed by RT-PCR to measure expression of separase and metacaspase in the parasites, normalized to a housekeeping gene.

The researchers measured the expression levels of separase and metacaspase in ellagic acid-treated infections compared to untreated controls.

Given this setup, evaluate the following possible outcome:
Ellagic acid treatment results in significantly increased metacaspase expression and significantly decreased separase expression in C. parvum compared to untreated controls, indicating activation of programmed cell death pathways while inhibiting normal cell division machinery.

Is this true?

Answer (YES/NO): YES